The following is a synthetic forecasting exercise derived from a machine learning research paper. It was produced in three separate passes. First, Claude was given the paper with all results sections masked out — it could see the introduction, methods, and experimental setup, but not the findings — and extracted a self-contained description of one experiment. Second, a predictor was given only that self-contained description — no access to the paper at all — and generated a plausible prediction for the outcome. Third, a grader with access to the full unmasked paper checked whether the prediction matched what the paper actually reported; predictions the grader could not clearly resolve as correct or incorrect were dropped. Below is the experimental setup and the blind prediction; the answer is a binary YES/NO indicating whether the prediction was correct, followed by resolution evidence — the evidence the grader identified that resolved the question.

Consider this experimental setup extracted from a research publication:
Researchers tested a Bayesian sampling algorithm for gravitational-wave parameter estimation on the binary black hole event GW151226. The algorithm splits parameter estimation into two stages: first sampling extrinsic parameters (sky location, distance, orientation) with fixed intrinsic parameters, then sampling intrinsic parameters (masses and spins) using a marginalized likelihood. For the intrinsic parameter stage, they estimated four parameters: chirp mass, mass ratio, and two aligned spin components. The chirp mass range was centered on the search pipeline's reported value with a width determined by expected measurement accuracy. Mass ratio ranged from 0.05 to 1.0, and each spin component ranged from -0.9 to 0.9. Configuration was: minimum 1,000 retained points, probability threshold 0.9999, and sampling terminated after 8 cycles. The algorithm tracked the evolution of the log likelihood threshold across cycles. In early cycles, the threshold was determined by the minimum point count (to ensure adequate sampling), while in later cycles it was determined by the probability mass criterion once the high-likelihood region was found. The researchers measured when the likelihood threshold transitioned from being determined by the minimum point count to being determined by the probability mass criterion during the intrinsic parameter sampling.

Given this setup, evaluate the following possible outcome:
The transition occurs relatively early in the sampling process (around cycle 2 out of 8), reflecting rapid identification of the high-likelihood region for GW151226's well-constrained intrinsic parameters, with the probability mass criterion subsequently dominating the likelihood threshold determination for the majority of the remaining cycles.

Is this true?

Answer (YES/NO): YES